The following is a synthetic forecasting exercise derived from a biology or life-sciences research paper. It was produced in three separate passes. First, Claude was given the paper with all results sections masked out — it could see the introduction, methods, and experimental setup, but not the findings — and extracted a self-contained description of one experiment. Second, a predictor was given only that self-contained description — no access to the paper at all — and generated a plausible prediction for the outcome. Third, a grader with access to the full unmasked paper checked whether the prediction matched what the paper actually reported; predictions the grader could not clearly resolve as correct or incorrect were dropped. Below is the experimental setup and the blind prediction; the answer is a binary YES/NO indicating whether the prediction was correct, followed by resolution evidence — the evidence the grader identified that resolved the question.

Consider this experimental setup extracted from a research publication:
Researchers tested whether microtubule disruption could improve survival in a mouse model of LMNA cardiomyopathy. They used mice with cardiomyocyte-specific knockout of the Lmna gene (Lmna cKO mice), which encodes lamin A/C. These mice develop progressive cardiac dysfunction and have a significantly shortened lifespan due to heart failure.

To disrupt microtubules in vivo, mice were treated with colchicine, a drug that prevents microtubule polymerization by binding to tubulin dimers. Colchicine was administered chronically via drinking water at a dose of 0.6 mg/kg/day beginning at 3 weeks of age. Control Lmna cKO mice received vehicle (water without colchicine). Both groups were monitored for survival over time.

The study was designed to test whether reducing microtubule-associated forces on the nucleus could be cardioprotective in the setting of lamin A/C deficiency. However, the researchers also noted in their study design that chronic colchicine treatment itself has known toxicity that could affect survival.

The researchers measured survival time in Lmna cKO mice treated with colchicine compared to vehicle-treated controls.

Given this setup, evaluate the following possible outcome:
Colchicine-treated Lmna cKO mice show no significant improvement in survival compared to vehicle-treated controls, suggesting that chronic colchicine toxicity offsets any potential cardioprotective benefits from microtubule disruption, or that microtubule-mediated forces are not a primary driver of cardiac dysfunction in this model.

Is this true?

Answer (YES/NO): NO